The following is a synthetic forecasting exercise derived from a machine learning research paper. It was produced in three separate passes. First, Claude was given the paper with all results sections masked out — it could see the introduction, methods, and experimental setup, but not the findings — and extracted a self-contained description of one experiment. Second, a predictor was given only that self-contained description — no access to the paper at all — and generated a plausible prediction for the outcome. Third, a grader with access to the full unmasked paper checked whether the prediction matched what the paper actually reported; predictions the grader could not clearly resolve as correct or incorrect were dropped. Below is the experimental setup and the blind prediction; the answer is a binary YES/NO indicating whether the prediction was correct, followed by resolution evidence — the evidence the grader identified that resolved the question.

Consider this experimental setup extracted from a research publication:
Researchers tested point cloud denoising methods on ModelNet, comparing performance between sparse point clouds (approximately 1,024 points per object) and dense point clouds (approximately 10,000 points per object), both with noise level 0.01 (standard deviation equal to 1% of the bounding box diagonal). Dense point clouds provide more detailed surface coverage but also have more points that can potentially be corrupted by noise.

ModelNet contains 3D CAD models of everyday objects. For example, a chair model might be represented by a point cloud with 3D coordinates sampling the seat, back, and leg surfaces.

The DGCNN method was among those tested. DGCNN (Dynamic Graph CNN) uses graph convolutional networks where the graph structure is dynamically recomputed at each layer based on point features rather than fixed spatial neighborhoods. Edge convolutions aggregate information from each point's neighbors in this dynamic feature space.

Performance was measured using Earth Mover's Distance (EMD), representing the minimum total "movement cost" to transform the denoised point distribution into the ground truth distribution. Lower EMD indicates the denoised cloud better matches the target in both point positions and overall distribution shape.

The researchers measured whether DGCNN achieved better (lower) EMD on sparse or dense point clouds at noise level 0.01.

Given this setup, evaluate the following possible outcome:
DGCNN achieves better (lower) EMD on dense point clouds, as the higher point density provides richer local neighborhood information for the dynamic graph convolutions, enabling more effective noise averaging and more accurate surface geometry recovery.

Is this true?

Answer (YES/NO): NO